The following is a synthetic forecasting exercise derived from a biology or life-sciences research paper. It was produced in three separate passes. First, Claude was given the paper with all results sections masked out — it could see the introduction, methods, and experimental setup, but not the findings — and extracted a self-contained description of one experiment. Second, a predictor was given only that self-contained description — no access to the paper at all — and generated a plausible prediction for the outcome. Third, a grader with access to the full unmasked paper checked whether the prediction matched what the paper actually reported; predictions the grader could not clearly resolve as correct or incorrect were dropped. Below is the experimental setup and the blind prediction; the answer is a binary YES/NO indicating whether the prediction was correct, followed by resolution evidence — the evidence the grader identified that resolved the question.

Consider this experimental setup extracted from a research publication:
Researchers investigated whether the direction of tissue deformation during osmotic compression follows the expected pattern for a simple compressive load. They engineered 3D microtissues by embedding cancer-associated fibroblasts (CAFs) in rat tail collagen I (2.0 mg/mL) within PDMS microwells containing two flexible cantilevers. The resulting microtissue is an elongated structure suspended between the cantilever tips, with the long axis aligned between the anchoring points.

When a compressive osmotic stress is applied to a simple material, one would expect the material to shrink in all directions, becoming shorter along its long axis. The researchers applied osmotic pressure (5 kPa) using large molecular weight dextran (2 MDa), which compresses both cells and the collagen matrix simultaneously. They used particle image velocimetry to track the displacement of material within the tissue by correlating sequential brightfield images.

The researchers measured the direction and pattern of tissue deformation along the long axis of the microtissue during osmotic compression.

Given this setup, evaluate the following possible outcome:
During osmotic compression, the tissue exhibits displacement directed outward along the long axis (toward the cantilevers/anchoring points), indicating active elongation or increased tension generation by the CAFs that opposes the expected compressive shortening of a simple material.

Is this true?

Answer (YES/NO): YES